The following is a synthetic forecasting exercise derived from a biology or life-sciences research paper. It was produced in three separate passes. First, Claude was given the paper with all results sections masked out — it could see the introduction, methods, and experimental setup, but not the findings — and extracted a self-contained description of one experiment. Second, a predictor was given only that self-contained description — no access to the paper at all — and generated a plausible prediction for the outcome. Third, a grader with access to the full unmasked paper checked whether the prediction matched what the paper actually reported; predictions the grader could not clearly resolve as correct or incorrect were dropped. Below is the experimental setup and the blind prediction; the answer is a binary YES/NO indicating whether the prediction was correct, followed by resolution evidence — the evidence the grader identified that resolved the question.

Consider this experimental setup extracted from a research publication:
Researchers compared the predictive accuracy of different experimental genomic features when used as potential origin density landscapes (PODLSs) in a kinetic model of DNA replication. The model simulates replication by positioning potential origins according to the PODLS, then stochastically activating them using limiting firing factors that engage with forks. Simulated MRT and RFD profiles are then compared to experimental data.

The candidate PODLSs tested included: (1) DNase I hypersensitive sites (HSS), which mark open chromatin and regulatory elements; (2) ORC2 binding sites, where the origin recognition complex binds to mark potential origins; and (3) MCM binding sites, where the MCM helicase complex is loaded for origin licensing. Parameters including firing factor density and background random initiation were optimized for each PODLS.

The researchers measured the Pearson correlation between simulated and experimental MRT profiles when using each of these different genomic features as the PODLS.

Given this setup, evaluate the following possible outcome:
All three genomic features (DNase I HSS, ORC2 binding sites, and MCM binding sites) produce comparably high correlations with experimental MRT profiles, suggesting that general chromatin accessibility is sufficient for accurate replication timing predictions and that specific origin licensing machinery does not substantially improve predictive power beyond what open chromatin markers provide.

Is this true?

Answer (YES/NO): NO